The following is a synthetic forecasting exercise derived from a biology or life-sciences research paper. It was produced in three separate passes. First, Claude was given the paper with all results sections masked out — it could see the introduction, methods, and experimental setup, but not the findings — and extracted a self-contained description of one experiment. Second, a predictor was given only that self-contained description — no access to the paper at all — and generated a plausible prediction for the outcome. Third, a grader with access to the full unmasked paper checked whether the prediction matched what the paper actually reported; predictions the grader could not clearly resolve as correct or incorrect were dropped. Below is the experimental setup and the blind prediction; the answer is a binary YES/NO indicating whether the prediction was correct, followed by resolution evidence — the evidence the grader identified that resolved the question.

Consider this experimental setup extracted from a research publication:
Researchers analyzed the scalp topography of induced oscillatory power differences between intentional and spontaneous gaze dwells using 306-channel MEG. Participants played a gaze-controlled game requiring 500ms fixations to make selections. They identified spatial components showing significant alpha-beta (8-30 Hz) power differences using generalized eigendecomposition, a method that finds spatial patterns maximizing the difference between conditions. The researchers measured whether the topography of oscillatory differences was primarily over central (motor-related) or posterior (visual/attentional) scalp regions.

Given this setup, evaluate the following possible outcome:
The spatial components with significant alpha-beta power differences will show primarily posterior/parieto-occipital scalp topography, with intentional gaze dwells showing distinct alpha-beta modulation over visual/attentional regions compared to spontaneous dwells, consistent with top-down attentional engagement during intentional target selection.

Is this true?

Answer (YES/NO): NO